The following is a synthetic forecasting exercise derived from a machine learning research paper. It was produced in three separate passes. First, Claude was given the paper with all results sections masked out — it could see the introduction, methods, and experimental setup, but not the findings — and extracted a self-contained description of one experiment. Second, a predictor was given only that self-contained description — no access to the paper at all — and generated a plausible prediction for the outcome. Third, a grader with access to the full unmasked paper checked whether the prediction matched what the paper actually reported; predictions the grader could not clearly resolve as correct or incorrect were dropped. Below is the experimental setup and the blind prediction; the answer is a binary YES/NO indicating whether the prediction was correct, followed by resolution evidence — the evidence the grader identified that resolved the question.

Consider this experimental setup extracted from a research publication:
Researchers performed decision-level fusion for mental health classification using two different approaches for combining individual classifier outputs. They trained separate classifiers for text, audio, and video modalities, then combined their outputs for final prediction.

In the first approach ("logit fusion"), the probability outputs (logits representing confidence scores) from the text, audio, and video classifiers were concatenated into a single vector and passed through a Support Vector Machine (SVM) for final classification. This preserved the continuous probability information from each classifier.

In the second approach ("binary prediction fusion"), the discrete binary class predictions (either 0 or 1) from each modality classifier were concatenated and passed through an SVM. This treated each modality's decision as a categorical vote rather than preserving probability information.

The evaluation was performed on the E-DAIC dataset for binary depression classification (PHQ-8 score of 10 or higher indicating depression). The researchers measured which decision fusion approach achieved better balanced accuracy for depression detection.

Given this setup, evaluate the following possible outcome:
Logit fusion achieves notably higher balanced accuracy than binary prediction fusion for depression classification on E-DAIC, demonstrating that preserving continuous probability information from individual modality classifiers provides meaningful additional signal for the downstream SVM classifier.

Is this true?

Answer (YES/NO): NO